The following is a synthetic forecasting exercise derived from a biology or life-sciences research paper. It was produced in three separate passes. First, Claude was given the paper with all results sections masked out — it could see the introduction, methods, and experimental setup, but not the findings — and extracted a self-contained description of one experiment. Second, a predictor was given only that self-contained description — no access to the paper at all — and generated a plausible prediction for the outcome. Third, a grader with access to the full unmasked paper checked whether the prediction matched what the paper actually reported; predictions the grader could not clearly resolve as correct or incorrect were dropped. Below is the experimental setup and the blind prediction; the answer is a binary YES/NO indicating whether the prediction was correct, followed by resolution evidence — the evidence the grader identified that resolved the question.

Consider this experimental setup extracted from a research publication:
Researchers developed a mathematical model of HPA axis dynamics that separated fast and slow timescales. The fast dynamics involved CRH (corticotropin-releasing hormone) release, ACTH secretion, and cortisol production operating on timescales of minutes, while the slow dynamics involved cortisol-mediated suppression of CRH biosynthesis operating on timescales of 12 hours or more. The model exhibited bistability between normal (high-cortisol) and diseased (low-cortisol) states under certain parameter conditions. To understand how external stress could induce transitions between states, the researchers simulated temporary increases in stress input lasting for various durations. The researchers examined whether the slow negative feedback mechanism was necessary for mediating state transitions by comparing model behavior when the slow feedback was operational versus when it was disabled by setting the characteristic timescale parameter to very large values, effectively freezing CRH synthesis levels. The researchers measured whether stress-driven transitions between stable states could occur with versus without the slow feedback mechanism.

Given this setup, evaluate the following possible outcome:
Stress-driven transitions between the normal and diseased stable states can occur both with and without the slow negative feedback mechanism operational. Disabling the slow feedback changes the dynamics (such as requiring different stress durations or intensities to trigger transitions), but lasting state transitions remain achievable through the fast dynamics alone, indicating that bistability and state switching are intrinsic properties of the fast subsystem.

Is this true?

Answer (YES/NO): NO